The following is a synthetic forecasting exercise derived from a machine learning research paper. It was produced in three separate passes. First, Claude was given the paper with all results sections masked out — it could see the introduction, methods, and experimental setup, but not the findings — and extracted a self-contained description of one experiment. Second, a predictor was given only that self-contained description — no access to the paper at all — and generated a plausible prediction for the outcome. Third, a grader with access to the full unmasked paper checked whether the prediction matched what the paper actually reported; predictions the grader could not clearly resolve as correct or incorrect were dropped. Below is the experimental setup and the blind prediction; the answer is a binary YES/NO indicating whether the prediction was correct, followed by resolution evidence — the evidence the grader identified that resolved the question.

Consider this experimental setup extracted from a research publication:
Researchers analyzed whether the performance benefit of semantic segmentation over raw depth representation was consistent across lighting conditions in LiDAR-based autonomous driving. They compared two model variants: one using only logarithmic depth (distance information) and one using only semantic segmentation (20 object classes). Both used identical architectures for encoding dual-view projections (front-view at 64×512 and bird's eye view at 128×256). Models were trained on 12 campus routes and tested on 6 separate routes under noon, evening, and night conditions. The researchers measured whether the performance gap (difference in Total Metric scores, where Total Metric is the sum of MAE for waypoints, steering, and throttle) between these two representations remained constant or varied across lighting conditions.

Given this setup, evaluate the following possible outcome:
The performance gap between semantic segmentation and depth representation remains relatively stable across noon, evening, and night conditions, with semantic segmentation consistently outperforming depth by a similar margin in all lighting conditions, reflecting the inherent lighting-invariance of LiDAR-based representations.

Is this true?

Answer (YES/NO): YES